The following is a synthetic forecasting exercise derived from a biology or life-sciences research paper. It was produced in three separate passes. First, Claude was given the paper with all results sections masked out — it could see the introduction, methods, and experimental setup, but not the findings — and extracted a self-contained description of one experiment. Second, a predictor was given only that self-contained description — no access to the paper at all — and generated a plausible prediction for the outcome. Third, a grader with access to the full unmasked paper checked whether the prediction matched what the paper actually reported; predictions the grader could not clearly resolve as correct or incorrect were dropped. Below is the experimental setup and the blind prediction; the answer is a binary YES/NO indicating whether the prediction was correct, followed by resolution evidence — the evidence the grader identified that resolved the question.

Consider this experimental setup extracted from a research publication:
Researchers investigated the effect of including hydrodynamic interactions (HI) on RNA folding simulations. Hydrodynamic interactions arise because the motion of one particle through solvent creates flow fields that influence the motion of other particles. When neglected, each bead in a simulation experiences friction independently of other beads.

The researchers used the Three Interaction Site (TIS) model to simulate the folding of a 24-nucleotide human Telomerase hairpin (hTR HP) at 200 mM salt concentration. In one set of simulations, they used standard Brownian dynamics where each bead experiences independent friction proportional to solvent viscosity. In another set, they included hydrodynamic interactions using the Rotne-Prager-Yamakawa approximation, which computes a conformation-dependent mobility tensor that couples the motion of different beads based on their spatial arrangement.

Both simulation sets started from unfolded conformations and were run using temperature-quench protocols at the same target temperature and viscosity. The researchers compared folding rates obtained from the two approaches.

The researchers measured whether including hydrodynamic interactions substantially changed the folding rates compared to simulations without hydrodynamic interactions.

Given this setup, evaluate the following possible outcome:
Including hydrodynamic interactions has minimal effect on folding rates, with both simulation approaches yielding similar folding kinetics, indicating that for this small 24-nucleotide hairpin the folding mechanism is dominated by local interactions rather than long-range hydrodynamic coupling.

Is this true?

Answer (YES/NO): NO